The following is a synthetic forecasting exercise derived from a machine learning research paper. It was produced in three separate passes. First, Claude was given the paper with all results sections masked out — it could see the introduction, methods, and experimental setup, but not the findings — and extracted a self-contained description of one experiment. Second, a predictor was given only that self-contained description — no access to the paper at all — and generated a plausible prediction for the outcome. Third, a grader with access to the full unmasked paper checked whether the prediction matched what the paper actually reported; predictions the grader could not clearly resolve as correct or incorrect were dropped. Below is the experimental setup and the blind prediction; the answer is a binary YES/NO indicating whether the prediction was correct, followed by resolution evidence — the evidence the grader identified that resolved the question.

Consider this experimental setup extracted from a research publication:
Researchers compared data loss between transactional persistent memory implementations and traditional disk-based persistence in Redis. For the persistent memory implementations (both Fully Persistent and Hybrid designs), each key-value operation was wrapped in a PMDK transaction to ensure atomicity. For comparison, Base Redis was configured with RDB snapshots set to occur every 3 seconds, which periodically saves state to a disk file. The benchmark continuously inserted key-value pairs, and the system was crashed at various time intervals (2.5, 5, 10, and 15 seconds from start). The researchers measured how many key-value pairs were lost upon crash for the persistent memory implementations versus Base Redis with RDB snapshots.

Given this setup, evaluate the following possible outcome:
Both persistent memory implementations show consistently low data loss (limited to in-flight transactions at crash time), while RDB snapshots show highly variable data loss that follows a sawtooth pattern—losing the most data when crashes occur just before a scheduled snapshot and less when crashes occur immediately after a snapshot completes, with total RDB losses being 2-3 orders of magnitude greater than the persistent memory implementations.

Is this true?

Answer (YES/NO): NO